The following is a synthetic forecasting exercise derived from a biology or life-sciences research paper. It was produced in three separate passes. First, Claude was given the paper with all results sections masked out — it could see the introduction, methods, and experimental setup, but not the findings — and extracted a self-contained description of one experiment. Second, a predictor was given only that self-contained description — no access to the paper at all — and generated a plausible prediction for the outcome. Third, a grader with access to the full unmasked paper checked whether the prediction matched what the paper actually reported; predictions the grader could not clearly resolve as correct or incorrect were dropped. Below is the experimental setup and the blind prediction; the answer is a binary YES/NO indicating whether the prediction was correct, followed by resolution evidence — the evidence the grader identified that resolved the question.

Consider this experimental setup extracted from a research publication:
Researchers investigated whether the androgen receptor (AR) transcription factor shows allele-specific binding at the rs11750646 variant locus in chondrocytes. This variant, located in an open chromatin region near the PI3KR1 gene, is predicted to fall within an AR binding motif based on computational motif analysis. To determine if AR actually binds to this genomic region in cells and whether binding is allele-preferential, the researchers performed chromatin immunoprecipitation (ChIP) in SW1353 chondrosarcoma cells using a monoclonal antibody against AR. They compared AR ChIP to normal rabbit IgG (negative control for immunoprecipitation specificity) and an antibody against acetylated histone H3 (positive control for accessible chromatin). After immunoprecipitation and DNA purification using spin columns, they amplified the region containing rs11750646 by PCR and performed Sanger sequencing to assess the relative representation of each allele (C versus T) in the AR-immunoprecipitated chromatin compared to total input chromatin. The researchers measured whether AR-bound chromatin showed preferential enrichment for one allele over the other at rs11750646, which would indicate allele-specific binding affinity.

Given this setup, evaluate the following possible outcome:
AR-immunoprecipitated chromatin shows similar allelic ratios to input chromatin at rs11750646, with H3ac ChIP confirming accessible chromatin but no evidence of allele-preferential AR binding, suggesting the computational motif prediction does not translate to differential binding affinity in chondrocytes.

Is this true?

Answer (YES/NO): NO